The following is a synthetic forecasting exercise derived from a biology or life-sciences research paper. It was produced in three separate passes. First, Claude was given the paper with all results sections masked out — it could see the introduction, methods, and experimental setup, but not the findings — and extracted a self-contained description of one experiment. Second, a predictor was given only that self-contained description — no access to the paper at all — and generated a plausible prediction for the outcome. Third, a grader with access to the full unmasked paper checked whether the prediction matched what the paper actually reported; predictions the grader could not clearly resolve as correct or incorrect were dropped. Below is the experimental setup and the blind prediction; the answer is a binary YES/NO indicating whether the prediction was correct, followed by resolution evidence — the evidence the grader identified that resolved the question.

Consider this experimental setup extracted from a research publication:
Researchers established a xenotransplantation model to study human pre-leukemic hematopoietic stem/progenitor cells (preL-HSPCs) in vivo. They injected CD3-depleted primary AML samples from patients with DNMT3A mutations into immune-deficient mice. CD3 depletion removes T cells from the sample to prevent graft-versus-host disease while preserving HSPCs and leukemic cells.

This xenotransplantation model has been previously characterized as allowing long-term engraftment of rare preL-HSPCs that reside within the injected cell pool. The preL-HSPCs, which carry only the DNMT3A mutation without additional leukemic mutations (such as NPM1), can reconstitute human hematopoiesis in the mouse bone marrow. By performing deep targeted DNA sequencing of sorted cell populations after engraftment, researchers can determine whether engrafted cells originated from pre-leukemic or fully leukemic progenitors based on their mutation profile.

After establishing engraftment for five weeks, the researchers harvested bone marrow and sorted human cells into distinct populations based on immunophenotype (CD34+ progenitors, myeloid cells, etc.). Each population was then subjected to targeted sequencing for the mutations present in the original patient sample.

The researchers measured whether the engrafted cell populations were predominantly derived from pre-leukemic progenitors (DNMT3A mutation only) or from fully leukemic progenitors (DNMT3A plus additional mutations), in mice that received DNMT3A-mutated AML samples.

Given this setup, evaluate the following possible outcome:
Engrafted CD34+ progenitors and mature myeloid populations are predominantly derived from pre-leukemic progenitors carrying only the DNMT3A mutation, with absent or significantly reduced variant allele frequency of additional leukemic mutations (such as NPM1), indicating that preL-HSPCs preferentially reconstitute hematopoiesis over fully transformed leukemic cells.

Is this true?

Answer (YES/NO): YES